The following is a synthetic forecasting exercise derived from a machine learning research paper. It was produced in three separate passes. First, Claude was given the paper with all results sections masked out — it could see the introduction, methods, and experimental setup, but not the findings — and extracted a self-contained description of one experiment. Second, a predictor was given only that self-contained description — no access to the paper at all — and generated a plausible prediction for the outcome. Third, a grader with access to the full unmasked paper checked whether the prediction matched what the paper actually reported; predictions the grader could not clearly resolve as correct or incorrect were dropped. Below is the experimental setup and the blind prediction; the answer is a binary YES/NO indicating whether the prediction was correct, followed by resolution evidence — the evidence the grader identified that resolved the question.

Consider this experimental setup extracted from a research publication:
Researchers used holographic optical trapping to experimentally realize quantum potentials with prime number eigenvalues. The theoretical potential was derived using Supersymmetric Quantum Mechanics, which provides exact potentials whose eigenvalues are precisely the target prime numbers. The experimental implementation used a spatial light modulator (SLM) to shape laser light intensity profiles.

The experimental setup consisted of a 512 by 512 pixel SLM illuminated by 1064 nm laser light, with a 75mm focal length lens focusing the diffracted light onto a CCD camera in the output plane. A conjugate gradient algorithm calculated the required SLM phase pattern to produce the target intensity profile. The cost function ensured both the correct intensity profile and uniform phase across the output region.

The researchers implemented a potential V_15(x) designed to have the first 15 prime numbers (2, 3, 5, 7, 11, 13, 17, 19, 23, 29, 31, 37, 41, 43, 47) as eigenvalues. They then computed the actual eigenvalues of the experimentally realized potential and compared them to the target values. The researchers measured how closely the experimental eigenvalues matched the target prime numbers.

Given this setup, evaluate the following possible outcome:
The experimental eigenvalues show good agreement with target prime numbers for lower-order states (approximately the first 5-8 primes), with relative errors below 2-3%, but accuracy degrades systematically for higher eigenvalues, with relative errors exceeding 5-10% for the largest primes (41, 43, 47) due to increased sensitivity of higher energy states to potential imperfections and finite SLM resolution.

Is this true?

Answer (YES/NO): NO